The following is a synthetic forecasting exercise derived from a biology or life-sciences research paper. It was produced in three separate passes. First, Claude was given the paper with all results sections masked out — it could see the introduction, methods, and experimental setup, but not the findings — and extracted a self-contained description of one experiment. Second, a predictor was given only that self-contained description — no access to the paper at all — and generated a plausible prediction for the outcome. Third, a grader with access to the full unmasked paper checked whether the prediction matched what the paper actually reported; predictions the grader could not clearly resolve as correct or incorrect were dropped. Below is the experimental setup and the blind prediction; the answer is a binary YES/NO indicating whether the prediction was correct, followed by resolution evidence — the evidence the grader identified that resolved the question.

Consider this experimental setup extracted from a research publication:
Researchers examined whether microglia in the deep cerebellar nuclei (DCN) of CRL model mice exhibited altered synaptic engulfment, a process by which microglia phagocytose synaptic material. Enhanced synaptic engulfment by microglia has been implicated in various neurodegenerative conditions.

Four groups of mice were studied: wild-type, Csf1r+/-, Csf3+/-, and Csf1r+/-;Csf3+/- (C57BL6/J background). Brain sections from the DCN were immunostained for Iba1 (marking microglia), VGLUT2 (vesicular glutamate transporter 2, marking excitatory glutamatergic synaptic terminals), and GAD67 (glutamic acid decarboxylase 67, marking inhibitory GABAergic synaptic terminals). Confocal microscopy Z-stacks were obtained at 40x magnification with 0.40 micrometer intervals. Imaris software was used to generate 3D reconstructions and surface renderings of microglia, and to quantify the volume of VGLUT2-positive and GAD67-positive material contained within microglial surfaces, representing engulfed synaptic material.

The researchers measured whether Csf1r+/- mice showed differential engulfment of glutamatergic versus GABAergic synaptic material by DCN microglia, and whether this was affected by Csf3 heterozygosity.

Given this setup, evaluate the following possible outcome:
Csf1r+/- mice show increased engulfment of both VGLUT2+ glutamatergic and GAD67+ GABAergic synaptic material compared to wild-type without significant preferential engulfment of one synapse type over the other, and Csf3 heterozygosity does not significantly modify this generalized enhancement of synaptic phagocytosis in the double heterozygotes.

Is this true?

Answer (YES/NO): NO